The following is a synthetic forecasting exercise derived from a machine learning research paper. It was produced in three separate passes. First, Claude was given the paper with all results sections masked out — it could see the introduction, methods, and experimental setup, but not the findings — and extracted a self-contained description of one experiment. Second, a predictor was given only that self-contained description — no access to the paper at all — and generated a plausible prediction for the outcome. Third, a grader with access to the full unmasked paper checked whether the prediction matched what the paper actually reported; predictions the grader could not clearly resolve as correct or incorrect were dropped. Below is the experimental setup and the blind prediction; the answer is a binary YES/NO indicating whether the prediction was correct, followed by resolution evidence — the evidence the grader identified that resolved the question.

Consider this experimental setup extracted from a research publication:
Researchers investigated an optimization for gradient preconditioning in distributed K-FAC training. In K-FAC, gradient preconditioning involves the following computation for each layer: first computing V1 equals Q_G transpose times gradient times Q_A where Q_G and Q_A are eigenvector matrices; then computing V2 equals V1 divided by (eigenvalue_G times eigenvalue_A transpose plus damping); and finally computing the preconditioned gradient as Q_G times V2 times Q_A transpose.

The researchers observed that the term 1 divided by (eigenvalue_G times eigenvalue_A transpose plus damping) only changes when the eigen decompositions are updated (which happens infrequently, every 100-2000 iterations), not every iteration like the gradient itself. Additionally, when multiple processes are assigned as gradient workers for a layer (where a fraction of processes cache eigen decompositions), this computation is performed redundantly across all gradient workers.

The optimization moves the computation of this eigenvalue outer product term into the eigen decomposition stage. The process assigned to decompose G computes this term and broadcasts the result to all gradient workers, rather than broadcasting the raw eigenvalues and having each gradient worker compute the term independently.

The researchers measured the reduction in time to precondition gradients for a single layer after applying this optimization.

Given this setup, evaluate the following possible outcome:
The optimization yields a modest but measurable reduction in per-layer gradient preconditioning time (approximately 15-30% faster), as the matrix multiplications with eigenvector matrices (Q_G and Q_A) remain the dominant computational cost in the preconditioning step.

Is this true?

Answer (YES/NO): NO